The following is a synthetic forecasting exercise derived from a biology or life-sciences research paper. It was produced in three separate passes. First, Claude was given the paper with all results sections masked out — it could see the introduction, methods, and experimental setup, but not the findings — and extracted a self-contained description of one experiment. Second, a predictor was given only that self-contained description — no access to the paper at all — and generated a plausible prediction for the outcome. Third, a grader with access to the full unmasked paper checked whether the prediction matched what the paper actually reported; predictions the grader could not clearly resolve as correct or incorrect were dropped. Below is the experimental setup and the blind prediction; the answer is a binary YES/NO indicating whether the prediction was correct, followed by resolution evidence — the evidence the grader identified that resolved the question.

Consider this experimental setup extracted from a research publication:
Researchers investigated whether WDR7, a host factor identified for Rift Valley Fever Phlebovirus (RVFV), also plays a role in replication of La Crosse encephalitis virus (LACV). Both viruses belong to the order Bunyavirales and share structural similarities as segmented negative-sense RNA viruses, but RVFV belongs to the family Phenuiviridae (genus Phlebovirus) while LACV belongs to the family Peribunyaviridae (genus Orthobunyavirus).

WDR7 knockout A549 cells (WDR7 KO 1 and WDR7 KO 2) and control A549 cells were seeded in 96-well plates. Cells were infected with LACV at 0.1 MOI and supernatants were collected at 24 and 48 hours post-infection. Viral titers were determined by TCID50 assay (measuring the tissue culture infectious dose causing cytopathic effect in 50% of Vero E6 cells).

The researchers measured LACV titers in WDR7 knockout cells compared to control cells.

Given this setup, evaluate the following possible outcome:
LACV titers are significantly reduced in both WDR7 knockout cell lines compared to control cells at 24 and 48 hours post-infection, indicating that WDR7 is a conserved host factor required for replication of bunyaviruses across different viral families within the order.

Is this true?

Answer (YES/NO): NO